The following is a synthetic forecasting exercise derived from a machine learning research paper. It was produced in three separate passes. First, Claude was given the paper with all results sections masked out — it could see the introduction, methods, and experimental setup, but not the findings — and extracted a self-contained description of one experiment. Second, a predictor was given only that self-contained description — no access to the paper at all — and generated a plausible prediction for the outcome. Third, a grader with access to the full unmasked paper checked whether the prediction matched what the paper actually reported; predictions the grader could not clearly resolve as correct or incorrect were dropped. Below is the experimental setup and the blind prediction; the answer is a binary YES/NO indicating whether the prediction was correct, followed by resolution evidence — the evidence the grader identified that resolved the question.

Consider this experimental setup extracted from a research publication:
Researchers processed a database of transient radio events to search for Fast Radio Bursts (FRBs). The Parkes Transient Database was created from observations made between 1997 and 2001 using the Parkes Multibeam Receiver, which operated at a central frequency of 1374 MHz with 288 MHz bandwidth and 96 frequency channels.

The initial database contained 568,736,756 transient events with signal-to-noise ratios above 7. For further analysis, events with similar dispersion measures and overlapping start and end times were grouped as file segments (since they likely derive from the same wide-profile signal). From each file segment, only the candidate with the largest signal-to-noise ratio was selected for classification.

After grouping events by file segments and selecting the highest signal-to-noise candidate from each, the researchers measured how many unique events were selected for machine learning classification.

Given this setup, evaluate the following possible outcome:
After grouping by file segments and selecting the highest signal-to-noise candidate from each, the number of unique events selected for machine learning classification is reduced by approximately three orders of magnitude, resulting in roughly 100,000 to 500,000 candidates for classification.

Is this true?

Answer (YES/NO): NO